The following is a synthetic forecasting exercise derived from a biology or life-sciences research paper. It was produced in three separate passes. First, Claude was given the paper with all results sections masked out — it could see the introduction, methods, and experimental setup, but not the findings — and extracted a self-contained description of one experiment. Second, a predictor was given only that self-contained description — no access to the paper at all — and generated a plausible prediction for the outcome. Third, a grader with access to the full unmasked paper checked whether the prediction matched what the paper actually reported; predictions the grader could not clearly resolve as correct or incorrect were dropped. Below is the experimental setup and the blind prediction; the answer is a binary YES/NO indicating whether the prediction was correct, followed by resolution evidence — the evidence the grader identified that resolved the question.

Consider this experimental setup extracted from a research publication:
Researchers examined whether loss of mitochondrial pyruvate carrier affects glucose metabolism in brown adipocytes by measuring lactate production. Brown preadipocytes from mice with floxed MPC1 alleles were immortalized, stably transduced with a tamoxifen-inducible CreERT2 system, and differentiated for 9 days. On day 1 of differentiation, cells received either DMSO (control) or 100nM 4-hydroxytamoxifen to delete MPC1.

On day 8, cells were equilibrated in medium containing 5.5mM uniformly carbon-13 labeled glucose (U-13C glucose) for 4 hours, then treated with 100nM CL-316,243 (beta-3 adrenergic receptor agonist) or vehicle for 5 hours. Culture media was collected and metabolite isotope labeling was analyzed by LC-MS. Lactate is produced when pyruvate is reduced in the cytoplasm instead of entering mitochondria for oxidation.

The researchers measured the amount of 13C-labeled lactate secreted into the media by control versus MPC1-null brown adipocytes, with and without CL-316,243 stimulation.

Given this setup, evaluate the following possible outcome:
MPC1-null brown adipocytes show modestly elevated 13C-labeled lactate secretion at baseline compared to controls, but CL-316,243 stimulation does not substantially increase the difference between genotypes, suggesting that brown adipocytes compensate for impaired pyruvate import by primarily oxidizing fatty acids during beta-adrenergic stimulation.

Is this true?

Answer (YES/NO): YES